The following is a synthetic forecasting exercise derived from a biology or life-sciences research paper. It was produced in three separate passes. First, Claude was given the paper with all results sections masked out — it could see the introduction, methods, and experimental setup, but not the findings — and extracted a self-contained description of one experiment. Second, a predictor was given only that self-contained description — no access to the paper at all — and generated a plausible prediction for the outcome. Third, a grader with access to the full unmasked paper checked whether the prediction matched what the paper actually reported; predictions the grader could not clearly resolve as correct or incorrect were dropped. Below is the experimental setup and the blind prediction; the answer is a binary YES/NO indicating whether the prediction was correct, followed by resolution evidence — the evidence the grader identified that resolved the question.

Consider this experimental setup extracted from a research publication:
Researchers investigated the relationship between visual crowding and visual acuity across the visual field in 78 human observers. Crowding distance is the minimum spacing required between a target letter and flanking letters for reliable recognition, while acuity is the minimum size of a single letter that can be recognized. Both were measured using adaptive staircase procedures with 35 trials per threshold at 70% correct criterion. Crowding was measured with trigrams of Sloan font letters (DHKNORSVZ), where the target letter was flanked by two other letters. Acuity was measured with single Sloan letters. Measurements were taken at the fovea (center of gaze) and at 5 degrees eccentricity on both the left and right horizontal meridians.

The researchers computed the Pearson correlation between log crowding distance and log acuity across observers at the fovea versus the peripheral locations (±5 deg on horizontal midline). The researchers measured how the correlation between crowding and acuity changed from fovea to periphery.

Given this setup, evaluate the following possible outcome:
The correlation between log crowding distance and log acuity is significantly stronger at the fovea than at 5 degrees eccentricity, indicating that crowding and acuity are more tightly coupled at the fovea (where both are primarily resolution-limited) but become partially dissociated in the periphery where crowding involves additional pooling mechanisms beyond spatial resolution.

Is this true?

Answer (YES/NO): YES